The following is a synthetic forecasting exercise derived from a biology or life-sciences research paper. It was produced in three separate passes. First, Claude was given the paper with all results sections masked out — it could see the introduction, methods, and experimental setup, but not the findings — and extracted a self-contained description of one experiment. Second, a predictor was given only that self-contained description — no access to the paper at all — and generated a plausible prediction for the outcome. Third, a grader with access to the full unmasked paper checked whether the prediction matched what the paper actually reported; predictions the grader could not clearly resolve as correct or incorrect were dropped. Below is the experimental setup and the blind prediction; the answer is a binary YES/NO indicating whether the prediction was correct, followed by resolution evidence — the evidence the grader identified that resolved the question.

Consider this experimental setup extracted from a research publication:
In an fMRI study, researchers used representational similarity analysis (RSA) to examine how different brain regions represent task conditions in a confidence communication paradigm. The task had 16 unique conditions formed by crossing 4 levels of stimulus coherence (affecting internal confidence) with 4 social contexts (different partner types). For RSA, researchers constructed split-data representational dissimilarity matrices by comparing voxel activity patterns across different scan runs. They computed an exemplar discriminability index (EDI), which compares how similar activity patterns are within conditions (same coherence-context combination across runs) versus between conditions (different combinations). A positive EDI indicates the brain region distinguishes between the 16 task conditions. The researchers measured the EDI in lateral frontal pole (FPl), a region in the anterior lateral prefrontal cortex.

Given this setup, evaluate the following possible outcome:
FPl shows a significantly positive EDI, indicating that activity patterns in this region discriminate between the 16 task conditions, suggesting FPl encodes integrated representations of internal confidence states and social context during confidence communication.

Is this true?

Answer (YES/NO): YES